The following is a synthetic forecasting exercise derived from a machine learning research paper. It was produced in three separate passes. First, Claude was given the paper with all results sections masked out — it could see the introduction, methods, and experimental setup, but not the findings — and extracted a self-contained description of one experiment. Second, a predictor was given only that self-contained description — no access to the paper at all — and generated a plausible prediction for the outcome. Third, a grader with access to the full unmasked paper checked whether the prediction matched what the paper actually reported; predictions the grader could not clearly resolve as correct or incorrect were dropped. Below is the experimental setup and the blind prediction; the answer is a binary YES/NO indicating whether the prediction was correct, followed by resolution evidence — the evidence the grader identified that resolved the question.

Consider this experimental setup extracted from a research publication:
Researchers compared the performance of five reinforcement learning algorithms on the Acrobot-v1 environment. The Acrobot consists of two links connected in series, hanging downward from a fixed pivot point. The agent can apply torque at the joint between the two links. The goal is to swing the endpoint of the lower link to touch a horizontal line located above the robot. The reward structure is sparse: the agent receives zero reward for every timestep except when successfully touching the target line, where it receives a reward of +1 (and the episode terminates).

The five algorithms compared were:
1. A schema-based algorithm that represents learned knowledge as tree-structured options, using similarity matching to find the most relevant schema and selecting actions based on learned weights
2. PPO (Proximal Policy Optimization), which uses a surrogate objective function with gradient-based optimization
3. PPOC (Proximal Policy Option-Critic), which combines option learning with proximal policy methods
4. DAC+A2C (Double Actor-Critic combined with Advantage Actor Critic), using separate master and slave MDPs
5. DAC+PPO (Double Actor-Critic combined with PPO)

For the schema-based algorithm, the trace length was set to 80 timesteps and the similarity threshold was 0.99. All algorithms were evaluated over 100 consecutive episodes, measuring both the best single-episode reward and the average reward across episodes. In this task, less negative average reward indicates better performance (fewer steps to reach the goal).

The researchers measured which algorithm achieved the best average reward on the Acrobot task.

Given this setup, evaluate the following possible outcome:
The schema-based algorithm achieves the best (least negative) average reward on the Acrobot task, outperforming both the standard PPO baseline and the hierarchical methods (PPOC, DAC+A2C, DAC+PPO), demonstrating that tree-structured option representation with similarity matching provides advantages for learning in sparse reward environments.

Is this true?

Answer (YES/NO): NO